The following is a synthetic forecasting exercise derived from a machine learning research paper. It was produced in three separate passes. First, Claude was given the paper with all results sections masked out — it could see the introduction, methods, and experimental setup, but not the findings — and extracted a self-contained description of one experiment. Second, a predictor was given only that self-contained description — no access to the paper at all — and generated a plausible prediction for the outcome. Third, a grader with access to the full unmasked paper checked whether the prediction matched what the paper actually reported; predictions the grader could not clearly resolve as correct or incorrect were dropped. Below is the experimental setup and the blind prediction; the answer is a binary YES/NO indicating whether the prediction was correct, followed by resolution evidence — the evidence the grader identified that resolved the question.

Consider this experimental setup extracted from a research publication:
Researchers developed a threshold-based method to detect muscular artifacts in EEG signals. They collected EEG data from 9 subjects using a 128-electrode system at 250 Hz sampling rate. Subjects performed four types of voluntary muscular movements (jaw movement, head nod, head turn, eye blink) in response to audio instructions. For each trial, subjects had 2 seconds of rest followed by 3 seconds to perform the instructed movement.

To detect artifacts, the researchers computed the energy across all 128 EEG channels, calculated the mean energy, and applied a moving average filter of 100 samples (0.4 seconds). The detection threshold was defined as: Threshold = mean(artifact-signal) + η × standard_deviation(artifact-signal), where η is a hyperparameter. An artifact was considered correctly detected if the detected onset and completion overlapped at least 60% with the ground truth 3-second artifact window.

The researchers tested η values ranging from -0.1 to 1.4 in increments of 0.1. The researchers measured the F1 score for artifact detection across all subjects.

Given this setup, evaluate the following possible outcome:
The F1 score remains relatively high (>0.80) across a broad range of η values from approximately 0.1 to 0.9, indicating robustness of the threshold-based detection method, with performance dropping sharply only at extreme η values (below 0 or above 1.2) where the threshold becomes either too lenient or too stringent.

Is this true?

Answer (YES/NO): NO